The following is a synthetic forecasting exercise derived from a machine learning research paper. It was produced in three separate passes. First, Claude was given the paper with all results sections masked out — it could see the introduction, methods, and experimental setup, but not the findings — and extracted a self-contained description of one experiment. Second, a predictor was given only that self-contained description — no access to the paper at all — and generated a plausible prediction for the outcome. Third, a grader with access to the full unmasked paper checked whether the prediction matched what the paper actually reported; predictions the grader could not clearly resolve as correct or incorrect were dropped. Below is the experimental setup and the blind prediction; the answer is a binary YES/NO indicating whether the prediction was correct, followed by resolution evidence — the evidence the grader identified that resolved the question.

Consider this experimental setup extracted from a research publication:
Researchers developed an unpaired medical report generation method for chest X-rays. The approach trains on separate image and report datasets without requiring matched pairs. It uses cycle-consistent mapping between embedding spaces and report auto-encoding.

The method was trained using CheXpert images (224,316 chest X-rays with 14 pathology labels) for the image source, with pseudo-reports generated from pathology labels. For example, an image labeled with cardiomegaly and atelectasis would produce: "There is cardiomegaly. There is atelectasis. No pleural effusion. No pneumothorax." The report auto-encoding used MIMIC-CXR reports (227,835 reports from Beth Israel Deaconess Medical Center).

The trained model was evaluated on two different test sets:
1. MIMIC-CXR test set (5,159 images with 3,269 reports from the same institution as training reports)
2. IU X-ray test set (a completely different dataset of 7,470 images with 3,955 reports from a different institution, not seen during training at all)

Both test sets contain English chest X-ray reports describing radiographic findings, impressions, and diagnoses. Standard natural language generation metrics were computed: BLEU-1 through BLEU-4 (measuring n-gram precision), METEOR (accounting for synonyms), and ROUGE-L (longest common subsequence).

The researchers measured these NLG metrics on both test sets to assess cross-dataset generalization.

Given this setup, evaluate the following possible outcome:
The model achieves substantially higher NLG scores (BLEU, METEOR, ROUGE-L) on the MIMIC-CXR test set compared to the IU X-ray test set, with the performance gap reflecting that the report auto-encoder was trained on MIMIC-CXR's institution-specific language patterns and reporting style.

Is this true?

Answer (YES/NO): NO